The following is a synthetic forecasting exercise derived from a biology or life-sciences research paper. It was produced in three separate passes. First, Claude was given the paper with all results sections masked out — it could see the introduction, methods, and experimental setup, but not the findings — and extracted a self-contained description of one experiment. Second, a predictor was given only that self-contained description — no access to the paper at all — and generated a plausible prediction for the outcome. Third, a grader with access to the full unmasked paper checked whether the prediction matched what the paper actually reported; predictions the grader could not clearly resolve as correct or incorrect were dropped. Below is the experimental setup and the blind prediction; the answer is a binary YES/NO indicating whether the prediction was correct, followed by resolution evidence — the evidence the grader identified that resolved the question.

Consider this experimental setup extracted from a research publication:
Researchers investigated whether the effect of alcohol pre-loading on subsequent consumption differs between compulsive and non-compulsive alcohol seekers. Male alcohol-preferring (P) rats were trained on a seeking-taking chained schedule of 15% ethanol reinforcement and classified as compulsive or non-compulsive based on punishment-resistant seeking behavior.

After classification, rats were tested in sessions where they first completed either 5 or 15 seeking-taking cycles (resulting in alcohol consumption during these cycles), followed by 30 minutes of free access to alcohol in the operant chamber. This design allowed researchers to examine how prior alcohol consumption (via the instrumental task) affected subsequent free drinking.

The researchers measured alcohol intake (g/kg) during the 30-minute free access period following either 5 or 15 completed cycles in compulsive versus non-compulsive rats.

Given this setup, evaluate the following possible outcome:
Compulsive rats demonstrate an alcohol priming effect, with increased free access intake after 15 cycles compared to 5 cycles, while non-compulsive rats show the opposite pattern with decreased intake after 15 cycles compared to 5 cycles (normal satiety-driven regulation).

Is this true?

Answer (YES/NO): NO